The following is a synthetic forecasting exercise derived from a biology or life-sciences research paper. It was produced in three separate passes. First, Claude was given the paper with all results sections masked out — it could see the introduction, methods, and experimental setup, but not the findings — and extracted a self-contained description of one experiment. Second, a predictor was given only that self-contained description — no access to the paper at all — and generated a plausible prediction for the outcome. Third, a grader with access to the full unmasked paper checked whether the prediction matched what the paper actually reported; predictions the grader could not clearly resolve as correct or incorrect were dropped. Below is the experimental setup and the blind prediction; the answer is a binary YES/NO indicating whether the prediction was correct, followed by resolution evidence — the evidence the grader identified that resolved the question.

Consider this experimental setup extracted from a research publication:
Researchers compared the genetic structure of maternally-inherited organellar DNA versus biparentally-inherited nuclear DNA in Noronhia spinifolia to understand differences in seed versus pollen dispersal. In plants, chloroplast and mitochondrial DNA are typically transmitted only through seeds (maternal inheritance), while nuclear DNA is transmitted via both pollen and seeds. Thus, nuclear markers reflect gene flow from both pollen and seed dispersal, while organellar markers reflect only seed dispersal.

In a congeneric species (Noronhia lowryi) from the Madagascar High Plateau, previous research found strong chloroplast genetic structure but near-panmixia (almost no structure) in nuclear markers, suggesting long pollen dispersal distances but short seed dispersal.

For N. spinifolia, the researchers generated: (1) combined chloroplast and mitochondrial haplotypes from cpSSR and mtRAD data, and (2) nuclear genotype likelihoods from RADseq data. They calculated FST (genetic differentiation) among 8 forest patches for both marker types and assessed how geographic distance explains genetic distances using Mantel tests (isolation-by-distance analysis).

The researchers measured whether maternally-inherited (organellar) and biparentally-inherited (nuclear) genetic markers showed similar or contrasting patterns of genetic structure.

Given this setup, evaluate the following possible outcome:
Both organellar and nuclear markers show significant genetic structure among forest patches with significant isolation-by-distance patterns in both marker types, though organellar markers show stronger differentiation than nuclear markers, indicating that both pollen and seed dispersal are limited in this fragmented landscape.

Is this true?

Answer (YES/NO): NO